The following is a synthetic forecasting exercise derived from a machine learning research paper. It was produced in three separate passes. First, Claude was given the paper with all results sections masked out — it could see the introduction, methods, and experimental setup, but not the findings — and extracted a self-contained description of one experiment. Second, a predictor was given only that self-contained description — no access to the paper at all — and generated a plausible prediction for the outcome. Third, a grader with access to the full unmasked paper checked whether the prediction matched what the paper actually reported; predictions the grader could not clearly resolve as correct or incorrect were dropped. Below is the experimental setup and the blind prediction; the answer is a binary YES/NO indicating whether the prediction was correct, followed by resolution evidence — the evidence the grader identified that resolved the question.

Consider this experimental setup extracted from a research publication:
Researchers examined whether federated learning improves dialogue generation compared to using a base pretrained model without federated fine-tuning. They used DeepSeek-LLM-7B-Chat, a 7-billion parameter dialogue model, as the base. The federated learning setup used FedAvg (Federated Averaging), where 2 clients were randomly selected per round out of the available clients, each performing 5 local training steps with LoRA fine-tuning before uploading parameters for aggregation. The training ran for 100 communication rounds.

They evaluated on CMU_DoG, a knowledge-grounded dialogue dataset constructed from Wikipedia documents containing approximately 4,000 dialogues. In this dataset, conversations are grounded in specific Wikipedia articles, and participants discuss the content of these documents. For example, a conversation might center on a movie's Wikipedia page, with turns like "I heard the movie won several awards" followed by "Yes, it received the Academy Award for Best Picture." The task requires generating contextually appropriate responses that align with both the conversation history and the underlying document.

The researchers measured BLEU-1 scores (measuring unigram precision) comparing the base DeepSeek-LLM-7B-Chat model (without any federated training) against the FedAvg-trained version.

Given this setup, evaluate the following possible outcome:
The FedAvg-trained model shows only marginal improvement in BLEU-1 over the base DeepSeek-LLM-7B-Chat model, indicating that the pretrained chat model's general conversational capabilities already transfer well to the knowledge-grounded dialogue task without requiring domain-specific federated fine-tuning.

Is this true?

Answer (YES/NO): NO